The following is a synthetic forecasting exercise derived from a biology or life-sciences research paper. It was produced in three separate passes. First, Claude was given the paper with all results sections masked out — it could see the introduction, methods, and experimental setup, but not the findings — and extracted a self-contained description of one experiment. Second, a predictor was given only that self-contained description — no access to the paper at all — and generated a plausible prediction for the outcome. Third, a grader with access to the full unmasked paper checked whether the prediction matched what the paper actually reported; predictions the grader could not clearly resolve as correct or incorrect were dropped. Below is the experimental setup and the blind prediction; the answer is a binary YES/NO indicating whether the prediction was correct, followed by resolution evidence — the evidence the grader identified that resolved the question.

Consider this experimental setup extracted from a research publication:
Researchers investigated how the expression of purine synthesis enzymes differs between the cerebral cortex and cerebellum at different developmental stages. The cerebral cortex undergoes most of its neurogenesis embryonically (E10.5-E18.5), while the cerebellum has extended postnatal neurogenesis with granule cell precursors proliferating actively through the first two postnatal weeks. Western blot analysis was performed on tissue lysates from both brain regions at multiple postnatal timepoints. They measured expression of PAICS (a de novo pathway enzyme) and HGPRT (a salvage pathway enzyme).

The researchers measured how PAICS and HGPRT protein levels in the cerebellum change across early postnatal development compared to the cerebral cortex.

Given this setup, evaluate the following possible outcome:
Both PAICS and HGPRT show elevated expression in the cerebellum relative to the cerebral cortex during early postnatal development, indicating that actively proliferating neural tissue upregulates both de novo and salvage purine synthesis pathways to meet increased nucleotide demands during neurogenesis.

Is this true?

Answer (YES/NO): NO